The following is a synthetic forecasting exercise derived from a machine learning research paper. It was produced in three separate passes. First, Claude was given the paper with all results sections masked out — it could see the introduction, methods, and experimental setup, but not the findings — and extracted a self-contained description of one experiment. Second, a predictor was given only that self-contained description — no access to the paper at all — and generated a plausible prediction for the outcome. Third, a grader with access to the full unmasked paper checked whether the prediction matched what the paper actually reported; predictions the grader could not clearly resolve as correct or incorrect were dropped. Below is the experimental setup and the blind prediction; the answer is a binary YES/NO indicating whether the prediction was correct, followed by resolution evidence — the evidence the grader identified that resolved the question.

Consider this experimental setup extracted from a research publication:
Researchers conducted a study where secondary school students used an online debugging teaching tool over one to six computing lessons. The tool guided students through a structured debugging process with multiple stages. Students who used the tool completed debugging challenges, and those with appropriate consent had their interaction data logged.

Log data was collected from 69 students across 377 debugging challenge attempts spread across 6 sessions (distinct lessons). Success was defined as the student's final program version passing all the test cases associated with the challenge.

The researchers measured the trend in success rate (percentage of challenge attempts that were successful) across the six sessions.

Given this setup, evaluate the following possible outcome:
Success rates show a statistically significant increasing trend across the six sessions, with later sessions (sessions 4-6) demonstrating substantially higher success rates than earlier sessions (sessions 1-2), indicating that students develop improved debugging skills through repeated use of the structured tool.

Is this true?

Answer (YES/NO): NO